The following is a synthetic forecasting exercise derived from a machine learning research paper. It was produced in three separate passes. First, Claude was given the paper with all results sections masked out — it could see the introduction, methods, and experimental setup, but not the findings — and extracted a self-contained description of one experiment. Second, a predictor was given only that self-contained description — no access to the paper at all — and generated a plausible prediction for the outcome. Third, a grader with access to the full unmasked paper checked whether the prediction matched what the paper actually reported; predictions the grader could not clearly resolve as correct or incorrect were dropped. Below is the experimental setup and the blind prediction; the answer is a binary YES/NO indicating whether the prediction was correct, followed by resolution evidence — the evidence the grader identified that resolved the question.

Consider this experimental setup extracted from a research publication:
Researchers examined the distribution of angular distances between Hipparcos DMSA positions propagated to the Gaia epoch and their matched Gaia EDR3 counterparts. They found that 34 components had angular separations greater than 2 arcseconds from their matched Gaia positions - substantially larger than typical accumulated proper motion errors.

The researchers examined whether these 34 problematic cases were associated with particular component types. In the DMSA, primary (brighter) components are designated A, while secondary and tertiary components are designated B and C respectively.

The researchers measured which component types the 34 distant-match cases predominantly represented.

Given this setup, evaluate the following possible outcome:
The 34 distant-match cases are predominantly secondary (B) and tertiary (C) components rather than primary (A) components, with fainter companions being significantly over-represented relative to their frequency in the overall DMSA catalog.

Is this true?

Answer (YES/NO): YES